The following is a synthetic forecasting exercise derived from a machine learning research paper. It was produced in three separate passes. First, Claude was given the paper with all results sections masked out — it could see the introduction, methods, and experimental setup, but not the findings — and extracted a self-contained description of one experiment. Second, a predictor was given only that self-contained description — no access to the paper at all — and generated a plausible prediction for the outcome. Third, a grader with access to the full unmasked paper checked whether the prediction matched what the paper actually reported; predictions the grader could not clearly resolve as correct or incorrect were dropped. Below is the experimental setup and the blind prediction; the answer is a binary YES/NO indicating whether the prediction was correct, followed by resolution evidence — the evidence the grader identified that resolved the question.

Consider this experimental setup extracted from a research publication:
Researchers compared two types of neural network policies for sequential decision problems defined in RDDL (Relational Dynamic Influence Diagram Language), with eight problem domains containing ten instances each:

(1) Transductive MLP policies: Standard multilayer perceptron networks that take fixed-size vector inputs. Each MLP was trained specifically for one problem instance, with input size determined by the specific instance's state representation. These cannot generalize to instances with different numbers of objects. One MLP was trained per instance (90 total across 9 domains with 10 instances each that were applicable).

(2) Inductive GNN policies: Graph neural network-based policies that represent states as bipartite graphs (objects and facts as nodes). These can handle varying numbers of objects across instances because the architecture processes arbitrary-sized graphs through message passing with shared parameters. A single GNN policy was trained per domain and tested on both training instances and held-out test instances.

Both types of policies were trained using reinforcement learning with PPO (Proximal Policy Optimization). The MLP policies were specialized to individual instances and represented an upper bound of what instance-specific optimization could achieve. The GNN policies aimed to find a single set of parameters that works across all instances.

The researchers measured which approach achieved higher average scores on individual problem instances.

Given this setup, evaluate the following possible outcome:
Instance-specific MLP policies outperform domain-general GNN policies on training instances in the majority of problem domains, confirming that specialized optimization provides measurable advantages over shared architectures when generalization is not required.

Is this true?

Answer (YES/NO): NO